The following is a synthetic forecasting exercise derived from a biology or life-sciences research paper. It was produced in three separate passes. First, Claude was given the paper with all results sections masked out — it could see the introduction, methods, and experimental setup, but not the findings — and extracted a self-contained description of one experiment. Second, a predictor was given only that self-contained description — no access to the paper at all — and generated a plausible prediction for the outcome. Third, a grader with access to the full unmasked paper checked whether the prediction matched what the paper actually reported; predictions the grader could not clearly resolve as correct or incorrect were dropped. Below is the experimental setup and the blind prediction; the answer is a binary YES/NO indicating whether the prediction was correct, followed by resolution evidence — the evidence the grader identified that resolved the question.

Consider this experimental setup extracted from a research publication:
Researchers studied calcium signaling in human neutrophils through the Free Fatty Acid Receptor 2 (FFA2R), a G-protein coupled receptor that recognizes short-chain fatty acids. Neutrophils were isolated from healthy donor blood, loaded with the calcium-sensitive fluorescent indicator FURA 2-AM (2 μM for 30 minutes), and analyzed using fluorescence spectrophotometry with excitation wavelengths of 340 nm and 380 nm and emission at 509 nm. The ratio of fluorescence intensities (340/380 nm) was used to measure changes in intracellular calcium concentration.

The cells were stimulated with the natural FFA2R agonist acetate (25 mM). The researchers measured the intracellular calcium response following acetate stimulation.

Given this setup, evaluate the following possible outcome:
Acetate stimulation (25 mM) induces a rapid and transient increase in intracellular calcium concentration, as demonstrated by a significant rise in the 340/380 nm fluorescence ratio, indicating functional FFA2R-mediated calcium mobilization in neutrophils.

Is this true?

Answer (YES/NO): YES